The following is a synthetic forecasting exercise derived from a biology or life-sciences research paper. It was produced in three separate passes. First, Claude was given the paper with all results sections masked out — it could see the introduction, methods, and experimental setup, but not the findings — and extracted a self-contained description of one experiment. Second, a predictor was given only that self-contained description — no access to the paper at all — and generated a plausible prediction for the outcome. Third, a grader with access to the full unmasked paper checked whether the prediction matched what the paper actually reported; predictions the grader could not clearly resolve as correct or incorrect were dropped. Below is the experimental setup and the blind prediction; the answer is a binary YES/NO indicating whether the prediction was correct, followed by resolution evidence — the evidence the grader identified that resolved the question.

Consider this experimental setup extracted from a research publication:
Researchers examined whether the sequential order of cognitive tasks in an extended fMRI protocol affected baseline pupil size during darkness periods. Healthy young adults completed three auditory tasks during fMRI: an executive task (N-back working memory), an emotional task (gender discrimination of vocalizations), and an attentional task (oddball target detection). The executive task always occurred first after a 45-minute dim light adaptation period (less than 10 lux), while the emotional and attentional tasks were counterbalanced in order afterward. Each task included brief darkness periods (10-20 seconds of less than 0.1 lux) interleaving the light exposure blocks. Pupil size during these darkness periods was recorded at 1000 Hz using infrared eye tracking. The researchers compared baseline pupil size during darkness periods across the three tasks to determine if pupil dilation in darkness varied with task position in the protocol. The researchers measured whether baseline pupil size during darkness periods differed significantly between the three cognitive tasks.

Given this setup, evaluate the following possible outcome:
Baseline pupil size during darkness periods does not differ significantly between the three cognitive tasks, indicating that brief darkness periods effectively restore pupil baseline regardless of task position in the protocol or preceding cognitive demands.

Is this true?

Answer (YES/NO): YES